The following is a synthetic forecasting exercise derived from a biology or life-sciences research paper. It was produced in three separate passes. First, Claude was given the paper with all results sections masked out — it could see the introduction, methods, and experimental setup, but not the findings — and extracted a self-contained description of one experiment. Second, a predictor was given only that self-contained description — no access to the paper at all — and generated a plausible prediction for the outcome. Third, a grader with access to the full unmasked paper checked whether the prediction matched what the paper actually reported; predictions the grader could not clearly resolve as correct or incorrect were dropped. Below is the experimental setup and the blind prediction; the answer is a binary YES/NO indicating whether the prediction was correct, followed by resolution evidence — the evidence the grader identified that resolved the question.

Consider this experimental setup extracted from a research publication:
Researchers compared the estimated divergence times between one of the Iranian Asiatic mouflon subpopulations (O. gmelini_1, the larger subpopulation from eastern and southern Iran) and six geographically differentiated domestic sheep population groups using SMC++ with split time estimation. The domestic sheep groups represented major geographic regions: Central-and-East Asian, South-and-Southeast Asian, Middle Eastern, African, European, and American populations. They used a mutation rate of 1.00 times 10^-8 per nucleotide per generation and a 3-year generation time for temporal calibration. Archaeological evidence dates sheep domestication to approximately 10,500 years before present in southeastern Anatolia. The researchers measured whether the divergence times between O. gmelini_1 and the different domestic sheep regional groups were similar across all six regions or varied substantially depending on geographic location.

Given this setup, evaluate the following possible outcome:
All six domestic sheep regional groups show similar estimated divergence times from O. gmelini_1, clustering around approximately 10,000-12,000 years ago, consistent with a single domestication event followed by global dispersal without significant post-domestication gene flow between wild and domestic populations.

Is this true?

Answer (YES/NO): NO